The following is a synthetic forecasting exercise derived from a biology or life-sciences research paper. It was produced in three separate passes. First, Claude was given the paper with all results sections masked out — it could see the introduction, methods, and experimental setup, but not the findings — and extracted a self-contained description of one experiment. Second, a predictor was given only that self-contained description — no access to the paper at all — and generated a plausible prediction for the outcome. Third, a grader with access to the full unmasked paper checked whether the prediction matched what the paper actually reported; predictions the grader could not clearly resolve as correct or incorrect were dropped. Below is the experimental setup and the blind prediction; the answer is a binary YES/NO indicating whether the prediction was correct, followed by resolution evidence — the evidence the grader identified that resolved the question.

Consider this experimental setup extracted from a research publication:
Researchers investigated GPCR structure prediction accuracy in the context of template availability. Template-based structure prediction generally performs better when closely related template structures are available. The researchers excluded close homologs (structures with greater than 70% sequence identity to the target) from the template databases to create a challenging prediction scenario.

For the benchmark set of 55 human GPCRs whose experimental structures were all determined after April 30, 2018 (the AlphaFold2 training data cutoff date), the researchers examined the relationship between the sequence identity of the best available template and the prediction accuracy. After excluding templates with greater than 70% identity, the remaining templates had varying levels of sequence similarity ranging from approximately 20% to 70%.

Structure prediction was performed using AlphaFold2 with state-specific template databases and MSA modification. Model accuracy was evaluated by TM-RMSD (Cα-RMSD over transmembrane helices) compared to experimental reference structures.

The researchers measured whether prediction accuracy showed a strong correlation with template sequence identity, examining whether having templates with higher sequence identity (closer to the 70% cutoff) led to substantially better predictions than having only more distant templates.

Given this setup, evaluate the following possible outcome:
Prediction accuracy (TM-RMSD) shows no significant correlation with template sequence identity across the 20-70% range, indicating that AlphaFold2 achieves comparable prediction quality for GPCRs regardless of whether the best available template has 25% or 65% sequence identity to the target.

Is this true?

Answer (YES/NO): NO